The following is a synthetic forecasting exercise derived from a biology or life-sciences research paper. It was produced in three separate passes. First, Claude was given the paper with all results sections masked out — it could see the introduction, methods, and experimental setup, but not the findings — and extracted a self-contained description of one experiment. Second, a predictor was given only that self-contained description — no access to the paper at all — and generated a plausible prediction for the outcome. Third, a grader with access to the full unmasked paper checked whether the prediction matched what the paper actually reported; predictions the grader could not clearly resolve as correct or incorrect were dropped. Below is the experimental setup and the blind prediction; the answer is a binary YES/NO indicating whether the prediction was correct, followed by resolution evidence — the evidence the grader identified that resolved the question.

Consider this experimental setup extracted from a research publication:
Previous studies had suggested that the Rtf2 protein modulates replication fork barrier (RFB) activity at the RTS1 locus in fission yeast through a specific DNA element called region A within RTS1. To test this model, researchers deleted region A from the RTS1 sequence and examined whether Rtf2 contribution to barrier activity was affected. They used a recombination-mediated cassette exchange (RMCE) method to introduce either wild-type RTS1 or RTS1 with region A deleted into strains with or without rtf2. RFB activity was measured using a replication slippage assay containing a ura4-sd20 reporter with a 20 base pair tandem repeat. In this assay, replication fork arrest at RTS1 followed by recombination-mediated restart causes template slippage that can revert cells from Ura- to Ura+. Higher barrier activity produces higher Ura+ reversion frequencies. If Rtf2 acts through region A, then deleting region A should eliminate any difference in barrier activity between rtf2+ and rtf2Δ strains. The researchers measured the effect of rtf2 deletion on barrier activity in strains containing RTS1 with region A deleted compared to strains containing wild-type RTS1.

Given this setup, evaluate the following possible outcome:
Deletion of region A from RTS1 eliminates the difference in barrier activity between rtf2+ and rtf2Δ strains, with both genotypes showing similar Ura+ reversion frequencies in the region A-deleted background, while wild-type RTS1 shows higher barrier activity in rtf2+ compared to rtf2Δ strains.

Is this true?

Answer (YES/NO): NO